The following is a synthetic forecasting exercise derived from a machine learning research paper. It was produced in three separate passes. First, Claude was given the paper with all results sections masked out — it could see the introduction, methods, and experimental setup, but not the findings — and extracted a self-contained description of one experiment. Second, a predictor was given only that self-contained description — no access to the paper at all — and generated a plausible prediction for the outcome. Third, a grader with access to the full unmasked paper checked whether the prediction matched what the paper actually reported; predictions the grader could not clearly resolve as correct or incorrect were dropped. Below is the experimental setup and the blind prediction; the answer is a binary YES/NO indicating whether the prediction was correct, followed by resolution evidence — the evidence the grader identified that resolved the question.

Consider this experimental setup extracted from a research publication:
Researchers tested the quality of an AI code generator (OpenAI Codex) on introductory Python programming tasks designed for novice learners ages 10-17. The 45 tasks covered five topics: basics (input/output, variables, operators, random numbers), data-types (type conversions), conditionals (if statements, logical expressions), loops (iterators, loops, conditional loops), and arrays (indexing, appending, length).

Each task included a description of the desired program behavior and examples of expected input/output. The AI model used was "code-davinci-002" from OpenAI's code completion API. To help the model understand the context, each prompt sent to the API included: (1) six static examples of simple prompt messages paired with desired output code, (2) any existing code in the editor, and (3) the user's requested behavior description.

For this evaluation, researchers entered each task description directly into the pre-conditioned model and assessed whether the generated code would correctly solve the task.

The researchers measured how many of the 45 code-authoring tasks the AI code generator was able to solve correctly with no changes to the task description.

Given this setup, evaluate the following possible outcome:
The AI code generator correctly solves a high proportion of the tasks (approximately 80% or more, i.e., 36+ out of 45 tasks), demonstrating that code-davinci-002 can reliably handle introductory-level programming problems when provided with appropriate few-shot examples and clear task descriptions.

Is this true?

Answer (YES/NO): YES